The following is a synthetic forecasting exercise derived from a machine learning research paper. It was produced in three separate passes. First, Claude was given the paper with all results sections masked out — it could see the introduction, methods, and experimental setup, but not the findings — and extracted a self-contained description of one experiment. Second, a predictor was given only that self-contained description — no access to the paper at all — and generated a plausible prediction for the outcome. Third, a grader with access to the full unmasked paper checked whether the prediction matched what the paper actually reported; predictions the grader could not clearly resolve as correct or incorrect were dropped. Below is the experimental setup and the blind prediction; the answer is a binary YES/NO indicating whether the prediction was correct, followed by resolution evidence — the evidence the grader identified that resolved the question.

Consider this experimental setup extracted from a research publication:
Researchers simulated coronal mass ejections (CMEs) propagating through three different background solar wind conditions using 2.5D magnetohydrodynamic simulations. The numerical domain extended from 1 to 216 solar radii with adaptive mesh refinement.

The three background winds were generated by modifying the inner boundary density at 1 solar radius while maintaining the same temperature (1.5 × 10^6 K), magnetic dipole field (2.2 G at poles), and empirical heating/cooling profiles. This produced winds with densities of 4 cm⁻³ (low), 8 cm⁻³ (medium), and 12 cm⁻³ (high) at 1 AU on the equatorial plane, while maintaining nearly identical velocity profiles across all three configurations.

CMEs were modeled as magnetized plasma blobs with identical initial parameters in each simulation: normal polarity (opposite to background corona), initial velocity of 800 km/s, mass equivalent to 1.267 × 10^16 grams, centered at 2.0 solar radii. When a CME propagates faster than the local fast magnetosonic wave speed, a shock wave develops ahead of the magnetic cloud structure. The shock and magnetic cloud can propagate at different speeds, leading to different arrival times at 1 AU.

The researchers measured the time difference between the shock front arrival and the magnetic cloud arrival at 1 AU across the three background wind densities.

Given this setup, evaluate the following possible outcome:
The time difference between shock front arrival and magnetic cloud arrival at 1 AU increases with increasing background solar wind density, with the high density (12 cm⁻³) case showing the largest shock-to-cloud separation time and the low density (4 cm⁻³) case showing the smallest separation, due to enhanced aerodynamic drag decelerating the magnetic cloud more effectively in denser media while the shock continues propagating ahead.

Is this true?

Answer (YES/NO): YES